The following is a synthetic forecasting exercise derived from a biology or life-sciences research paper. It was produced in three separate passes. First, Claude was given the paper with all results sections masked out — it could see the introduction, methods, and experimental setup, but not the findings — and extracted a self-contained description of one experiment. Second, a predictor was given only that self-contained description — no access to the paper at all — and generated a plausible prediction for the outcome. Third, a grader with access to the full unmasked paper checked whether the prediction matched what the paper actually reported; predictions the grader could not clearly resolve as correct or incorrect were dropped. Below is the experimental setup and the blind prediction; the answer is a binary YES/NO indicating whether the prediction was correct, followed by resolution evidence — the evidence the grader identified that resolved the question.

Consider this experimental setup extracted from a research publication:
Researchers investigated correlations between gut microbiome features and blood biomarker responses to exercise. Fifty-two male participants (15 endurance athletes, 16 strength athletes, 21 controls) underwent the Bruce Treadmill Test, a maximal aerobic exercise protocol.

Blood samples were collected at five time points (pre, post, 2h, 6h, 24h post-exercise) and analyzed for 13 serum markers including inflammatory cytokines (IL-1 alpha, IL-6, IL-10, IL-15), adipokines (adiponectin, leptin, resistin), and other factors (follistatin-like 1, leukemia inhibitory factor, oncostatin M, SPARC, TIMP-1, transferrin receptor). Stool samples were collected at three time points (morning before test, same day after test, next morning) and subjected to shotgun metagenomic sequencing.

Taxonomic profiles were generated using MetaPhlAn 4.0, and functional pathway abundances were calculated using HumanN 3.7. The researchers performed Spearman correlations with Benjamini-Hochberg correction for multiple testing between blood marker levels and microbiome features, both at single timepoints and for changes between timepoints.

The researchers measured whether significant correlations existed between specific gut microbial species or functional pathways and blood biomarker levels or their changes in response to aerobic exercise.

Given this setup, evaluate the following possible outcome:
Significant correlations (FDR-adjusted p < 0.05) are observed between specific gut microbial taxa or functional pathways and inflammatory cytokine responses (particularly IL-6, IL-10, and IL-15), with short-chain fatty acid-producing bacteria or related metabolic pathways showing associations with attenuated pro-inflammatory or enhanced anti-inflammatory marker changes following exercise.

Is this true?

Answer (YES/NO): NO